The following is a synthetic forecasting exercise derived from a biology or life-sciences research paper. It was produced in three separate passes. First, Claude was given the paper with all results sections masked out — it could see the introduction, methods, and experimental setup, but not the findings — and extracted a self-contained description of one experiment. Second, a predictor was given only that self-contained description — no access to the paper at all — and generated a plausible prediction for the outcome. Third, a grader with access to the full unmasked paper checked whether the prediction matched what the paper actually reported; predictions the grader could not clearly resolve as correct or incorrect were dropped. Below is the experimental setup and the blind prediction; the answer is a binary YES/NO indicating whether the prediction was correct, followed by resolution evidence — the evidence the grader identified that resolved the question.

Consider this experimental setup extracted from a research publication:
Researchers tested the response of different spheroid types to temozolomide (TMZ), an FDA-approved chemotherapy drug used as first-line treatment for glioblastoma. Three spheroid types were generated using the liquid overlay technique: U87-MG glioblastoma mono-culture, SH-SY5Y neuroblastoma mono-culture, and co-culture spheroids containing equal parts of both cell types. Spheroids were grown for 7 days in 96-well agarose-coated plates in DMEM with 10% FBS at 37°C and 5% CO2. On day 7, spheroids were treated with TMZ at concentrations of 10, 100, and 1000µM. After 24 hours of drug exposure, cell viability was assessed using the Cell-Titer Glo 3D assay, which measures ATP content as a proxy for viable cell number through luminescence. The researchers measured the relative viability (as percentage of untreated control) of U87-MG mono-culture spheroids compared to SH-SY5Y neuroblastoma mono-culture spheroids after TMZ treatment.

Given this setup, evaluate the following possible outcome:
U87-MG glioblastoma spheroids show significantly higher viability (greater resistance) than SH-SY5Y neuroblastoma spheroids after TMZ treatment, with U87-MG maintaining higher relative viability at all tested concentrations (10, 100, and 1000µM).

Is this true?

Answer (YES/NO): NO